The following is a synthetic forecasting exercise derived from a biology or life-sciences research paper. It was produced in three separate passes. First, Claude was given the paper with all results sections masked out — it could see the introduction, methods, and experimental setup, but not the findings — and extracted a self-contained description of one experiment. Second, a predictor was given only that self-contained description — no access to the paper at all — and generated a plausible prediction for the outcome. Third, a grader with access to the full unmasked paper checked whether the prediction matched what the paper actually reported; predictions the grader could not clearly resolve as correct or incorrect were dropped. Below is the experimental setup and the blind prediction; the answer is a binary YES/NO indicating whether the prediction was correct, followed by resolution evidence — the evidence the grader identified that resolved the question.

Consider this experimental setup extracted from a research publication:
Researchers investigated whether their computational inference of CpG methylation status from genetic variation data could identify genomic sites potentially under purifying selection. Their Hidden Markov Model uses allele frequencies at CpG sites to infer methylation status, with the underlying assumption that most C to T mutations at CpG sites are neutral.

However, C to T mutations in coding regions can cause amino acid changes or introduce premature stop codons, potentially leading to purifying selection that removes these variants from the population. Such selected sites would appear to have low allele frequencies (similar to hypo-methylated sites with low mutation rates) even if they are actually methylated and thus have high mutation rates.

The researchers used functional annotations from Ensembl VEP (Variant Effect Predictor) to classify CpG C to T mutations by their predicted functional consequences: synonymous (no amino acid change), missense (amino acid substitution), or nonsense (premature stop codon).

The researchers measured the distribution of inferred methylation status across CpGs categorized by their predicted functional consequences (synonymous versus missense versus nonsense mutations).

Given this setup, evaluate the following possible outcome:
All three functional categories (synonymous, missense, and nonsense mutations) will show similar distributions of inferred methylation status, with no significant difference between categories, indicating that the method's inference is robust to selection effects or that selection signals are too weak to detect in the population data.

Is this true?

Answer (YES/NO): NO